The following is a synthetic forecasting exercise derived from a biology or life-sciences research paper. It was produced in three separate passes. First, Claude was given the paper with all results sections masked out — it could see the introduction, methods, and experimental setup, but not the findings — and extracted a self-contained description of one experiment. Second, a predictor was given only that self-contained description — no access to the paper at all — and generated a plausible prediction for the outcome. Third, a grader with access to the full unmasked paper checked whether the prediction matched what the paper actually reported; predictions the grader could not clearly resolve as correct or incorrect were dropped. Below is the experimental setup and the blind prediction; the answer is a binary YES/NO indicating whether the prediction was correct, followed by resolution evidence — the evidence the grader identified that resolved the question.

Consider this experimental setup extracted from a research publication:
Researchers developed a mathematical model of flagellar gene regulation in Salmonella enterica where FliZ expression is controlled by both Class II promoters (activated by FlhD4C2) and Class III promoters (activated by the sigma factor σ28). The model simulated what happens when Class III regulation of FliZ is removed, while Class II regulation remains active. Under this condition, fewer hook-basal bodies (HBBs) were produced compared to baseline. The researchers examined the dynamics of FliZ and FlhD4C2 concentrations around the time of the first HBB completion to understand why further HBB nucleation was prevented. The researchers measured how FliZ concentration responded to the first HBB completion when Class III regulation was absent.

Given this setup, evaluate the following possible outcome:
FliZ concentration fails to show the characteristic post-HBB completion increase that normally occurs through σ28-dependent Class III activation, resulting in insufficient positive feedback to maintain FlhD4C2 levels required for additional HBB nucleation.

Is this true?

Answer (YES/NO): YES